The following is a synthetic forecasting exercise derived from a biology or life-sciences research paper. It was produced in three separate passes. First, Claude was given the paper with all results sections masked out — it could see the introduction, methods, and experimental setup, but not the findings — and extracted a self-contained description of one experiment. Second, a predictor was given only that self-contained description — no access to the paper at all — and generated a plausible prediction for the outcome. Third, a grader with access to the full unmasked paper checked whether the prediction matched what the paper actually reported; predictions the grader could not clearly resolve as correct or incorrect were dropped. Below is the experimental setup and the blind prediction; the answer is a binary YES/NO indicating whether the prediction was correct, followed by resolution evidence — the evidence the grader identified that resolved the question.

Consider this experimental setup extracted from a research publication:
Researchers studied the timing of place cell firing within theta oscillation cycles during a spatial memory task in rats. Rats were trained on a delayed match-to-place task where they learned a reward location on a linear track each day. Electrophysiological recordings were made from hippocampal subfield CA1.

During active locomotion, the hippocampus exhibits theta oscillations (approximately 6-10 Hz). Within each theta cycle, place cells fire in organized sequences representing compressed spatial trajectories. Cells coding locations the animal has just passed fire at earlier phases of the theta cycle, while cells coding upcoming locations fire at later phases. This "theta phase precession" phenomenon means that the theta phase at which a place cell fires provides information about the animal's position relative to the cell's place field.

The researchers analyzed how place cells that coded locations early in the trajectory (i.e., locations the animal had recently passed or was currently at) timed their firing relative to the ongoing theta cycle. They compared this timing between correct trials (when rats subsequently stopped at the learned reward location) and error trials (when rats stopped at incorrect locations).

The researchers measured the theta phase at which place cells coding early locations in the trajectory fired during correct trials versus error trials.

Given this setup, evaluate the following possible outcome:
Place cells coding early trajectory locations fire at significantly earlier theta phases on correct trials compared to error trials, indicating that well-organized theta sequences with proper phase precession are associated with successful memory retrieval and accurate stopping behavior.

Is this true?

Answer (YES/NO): YES